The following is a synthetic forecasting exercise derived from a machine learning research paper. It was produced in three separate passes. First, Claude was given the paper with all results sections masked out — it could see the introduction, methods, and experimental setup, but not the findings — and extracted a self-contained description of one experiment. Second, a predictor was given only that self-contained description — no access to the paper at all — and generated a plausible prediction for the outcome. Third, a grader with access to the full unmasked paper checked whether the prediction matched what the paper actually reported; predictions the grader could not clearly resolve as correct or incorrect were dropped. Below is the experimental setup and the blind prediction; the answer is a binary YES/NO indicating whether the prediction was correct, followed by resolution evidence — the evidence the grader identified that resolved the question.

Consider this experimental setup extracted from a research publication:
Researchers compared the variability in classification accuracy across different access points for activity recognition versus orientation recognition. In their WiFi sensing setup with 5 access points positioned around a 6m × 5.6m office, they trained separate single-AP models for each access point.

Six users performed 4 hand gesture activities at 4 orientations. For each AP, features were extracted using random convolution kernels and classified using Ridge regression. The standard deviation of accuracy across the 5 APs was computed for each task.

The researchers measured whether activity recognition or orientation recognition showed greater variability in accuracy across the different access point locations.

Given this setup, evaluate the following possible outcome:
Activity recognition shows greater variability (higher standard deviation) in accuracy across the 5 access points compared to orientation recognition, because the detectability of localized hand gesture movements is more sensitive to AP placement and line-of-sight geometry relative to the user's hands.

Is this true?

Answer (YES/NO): YES